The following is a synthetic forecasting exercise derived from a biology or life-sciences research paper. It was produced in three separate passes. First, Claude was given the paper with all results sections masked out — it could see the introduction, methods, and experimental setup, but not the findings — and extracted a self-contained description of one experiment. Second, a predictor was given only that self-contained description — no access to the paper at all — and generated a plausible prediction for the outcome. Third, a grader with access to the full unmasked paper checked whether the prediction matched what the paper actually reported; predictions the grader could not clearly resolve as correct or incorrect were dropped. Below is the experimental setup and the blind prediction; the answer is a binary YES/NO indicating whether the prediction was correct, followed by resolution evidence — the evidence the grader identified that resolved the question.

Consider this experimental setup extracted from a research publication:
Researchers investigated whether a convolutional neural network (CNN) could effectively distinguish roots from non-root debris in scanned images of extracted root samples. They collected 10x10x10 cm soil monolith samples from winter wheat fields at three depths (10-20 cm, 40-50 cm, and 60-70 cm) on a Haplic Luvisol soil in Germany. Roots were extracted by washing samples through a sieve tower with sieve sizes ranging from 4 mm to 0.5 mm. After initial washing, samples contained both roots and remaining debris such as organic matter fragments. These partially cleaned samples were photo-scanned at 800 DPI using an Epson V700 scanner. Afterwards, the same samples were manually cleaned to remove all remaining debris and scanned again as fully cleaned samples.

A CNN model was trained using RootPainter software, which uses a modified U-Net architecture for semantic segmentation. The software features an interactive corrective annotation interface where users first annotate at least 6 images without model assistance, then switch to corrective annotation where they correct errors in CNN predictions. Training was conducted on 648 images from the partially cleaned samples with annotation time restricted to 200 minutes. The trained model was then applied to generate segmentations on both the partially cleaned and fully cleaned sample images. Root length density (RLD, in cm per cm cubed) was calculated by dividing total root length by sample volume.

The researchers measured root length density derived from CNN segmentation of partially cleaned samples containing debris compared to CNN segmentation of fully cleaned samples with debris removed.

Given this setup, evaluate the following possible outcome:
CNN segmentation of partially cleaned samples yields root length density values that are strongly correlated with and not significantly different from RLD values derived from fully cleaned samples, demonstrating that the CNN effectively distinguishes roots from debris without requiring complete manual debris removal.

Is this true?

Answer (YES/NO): YES